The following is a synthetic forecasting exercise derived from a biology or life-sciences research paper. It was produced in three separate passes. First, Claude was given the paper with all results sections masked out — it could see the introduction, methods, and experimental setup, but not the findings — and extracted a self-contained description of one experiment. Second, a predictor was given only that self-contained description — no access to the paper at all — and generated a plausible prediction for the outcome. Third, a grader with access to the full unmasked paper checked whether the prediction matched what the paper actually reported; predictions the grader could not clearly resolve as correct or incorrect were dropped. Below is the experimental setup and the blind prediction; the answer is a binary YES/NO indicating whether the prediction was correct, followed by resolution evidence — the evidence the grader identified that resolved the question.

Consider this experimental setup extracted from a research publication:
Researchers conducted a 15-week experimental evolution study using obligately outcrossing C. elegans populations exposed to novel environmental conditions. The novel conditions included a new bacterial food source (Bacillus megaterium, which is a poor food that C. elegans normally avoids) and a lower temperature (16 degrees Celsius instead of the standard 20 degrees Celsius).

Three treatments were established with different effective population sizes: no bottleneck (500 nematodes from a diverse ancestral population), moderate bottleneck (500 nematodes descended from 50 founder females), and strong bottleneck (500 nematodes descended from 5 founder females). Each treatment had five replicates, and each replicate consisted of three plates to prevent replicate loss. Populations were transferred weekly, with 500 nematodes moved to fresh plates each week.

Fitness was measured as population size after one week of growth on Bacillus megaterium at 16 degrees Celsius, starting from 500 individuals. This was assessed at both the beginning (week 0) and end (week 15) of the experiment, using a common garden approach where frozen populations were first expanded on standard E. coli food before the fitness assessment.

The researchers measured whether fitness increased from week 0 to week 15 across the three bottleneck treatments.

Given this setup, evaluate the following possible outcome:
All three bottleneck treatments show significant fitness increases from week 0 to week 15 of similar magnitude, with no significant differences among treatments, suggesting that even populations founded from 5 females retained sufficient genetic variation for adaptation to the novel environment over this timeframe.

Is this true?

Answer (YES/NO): NO